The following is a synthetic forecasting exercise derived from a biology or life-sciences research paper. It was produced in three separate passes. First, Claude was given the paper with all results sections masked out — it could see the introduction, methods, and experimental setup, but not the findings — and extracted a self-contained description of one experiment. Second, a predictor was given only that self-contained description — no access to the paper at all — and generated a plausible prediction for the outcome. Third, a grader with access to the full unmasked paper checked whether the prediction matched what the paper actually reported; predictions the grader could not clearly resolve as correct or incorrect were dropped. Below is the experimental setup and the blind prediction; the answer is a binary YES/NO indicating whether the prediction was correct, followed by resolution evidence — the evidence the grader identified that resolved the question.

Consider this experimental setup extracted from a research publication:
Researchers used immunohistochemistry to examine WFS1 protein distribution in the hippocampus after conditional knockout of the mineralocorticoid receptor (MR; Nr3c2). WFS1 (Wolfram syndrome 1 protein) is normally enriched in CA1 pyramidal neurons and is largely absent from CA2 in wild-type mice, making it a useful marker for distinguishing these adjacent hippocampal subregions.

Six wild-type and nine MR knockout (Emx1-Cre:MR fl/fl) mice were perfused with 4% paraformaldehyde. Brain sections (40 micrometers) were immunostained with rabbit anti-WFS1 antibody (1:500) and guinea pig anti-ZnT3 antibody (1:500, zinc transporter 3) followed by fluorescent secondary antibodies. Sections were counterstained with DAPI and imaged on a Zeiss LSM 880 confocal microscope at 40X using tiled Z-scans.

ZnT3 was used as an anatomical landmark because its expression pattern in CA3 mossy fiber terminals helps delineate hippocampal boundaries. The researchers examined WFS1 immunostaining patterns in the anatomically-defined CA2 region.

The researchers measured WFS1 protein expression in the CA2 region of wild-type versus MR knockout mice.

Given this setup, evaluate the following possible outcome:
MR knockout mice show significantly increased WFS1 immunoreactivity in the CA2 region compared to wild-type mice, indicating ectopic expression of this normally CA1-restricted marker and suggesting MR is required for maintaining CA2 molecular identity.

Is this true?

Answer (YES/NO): YES